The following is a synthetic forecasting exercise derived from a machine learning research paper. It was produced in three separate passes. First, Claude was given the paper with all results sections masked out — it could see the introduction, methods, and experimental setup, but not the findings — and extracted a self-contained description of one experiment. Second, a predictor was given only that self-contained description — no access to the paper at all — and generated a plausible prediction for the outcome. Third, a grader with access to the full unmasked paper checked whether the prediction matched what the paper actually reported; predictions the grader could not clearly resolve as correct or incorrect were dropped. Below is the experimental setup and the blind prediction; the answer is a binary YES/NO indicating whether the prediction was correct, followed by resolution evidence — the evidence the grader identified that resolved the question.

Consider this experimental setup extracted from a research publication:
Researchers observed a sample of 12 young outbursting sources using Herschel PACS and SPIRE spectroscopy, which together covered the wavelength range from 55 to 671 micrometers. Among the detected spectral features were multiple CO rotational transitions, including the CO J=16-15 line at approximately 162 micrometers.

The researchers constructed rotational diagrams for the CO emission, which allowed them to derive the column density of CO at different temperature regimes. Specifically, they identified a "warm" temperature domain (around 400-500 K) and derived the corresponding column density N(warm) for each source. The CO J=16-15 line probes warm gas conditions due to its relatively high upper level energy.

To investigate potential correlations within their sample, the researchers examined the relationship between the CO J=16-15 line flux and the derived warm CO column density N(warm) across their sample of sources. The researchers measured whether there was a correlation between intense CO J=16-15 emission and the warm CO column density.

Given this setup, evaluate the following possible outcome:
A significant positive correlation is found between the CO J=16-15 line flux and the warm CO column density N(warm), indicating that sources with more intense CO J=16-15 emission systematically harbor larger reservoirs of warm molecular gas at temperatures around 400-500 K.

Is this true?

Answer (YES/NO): YES